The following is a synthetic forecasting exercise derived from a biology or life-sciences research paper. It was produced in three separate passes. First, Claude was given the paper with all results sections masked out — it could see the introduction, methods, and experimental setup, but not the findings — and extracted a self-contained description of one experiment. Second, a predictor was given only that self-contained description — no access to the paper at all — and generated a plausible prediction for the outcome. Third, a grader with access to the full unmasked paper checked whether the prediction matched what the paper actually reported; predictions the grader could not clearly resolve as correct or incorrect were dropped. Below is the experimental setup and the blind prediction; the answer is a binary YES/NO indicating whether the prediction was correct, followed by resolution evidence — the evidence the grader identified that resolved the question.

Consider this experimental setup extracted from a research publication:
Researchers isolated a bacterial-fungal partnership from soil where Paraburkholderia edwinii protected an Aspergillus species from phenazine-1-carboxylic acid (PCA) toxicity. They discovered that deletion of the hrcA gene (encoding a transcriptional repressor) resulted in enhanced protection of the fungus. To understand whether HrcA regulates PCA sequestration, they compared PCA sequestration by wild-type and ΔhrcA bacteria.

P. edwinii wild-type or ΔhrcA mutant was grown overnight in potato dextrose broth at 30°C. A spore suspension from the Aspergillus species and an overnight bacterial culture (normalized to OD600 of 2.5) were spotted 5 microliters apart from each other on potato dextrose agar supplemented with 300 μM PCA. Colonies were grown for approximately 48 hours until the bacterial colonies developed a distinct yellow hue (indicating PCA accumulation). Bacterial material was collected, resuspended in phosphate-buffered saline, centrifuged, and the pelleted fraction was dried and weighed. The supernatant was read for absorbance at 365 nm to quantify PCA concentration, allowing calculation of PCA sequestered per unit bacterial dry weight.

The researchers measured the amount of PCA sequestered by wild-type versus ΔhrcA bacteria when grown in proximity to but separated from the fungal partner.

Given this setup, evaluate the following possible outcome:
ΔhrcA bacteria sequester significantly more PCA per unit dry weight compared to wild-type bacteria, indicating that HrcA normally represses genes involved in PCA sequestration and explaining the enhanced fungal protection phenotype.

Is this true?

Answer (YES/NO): YES